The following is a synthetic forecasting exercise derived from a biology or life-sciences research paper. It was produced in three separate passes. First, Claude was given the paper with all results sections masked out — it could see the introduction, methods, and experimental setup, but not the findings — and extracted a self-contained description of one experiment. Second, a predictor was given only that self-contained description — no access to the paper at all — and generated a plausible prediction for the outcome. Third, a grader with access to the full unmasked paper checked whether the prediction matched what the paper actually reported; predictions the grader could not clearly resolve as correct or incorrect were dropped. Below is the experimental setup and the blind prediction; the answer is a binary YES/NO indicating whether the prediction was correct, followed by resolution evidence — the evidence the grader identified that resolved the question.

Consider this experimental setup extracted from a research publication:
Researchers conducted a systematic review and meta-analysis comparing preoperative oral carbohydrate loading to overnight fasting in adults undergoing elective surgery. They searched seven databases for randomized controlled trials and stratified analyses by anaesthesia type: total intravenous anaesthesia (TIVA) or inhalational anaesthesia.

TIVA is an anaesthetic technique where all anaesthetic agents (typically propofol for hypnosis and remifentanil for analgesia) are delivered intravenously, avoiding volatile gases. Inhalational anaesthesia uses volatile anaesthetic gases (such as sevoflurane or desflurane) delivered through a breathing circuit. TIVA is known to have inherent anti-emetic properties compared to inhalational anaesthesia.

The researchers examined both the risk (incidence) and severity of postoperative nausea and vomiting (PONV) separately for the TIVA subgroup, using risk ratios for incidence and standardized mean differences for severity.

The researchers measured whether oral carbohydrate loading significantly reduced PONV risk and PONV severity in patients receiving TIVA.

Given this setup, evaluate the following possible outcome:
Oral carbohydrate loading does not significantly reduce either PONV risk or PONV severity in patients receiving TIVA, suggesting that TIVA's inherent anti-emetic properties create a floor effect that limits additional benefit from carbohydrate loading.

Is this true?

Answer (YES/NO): NO